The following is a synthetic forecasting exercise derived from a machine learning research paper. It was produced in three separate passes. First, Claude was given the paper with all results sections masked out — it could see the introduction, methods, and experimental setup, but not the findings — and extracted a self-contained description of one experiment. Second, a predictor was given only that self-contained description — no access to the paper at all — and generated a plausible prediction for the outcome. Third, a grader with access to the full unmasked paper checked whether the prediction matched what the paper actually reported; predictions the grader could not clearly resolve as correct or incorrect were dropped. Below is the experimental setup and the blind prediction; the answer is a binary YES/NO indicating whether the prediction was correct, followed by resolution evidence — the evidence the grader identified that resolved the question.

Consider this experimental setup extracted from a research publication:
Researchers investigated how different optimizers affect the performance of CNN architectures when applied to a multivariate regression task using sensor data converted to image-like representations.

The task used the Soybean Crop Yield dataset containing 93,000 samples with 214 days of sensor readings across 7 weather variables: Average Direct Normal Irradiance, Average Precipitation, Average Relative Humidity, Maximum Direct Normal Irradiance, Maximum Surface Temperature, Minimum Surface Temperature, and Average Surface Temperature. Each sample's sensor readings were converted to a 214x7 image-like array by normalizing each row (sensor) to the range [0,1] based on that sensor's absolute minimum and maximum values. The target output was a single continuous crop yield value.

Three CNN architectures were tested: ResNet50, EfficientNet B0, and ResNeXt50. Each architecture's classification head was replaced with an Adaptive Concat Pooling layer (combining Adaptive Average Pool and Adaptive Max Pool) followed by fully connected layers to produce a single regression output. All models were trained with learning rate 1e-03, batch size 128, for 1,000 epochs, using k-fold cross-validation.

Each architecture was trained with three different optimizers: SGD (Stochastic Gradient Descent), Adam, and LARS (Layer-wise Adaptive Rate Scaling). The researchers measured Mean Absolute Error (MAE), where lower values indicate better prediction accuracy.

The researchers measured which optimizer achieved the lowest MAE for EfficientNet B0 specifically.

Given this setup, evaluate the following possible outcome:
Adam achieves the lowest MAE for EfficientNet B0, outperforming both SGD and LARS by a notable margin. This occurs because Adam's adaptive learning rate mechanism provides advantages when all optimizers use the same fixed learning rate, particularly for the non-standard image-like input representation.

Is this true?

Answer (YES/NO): YES